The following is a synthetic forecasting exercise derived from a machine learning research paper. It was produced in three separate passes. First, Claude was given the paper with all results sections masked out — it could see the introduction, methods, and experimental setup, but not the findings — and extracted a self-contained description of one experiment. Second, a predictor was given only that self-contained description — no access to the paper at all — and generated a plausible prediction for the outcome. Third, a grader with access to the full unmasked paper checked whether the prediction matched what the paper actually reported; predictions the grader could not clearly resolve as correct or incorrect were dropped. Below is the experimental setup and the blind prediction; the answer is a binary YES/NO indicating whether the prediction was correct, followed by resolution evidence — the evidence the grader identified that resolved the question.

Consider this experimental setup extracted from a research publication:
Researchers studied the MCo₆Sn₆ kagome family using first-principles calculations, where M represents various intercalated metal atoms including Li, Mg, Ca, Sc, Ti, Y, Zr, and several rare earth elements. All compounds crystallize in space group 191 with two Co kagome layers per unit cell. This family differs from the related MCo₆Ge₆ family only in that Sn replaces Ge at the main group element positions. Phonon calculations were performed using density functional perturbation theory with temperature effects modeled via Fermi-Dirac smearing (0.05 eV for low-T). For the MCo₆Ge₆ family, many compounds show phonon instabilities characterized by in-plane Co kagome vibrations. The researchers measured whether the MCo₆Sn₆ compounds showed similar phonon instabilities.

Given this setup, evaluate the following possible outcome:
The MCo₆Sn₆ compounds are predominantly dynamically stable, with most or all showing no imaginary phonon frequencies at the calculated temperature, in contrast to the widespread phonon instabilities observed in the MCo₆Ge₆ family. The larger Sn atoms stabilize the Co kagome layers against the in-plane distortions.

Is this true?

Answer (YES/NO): YES